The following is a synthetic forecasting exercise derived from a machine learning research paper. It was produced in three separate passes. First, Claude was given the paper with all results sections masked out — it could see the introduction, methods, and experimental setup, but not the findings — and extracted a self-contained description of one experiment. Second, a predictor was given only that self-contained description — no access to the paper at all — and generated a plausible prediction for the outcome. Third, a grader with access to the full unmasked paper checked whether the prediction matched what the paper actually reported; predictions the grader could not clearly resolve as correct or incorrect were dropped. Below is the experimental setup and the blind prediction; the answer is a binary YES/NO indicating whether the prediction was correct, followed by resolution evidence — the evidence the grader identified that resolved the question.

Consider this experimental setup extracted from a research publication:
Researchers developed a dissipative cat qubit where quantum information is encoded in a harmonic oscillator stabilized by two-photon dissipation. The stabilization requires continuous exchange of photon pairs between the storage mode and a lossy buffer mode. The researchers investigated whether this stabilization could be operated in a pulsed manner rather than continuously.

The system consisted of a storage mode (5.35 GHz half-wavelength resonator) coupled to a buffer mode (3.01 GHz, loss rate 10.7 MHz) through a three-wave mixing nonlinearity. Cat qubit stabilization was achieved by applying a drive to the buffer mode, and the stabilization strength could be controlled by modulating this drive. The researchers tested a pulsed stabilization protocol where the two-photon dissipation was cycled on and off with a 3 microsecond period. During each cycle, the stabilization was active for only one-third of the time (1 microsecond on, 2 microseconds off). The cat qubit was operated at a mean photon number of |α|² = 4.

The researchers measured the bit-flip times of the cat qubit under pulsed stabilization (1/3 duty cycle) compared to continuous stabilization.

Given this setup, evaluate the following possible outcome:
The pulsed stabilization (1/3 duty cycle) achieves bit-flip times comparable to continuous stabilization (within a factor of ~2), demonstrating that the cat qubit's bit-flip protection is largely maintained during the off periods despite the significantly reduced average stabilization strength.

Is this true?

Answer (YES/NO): YES